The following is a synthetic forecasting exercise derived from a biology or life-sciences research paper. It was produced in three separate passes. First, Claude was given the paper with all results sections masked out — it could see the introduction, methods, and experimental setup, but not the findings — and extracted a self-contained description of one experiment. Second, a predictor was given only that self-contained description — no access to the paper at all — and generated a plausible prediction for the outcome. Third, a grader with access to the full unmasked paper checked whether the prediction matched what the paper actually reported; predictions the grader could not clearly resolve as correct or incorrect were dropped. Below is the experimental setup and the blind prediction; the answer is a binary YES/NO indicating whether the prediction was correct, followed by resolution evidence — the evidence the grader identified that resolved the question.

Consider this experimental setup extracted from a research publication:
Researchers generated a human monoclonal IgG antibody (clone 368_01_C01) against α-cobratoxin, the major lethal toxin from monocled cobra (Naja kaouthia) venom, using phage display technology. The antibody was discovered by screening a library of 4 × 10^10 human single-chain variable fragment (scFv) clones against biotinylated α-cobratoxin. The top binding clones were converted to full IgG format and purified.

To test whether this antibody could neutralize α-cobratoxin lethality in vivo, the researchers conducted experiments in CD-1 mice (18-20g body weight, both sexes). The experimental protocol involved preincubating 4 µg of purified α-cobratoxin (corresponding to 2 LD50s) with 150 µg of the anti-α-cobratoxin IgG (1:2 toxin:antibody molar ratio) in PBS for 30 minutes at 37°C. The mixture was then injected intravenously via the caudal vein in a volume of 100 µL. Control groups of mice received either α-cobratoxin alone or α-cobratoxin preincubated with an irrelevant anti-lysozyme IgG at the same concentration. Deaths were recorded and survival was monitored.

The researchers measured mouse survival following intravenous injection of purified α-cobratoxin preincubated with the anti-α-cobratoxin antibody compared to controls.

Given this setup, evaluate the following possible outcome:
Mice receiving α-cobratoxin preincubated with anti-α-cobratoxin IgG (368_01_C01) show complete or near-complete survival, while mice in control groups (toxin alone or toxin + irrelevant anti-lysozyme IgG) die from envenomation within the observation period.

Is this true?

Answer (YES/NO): NO